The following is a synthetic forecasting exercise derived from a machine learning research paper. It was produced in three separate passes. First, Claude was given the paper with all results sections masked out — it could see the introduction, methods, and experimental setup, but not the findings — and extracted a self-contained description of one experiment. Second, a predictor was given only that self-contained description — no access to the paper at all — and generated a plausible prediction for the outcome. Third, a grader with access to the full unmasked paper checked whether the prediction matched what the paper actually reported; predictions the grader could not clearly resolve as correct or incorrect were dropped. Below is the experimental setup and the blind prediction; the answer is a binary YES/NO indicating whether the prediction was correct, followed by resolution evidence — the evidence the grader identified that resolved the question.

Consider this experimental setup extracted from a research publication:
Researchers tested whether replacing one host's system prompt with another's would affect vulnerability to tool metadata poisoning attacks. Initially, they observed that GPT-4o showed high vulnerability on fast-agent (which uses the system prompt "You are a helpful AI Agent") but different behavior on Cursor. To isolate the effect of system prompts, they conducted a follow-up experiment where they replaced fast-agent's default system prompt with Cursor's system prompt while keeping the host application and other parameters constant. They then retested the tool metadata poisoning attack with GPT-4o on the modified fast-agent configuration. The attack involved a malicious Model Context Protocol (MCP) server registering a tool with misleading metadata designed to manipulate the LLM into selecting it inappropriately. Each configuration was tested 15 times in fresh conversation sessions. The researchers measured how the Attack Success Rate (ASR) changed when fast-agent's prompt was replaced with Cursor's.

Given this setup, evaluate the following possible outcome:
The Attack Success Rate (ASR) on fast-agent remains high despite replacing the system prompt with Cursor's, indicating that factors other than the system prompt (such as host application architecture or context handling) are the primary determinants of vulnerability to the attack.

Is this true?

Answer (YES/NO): NO